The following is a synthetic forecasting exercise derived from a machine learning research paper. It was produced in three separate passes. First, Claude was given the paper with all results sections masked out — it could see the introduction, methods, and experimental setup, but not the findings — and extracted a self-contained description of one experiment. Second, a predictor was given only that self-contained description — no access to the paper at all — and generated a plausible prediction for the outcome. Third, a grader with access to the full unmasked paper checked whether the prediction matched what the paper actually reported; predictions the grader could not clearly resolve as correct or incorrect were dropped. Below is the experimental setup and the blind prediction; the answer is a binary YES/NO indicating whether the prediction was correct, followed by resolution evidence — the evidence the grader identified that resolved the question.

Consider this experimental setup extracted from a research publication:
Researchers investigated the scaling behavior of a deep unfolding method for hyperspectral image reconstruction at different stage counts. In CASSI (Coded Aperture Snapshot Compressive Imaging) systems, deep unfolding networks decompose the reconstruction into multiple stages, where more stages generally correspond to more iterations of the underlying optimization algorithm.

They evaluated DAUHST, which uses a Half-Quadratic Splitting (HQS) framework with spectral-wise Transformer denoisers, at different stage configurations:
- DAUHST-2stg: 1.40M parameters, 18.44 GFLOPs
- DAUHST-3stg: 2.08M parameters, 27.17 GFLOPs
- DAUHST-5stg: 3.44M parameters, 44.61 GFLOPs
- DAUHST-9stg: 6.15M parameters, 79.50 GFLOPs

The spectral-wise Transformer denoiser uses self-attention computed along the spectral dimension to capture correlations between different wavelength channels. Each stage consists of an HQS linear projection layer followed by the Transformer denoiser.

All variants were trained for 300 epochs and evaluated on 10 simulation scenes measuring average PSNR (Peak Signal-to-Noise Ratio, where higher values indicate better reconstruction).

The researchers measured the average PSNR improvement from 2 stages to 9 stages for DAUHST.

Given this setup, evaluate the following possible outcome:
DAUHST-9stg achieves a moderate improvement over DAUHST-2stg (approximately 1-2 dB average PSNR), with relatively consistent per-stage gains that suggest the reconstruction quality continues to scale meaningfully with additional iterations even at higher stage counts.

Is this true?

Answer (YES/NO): NO